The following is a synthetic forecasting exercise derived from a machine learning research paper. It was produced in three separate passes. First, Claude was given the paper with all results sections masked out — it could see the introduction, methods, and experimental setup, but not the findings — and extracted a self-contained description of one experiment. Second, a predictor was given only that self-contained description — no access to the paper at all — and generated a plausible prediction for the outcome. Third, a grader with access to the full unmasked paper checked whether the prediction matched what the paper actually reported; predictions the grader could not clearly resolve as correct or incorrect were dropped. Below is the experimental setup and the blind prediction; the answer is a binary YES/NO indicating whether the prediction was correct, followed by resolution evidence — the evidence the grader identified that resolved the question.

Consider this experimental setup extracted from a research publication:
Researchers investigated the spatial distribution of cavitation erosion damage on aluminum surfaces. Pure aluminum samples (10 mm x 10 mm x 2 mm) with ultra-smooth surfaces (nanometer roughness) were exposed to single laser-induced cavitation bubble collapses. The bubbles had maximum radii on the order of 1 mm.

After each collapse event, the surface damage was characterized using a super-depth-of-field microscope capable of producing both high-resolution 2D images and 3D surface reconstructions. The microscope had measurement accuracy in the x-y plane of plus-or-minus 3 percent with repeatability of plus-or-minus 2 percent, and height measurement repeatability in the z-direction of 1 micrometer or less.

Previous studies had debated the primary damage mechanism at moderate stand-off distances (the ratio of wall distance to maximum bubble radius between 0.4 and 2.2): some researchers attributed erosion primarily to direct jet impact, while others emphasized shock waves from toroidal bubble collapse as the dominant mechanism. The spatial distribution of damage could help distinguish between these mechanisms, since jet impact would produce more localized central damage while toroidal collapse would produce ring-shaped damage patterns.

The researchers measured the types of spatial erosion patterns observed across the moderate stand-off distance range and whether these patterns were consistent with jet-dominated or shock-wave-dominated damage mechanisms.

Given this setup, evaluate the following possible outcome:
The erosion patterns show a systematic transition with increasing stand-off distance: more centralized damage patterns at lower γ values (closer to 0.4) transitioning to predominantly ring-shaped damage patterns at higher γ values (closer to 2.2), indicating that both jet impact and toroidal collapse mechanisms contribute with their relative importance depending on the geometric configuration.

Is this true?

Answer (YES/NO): NO